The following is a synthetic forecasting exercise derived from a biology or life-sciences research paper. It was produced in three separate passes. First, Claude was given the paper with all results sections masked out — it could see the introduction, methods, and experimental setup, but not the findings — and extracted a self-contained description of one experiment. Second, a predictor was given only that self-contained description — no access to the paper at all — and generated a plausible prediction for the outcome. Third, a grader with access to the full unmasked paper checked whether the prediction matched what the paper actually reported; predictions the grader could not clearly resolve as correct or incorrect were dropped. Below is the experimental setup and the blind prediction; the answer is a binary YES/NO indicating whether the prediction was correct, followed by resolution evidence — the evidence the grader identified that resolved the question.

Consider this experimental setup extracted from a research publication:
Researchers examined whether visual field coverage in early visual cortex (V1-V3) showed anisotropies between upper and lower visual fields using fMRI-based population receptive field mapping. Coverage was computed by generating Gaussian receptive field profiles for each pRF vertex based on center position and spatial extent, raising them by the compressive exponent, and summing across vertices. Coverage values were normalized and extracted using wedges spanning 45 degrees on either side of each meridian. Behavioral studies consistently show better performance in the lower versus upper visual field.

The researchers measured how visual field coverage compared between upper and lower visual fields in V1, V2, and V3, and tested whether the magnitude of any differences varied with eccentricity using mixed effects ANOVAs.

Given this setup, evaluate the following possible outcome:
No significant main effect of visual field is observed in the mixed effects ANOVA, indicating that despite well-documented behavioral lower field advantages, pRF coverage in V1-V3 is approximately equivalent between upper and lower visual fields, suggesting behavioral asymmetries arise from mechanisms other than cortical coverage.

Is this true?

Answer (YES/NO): NO